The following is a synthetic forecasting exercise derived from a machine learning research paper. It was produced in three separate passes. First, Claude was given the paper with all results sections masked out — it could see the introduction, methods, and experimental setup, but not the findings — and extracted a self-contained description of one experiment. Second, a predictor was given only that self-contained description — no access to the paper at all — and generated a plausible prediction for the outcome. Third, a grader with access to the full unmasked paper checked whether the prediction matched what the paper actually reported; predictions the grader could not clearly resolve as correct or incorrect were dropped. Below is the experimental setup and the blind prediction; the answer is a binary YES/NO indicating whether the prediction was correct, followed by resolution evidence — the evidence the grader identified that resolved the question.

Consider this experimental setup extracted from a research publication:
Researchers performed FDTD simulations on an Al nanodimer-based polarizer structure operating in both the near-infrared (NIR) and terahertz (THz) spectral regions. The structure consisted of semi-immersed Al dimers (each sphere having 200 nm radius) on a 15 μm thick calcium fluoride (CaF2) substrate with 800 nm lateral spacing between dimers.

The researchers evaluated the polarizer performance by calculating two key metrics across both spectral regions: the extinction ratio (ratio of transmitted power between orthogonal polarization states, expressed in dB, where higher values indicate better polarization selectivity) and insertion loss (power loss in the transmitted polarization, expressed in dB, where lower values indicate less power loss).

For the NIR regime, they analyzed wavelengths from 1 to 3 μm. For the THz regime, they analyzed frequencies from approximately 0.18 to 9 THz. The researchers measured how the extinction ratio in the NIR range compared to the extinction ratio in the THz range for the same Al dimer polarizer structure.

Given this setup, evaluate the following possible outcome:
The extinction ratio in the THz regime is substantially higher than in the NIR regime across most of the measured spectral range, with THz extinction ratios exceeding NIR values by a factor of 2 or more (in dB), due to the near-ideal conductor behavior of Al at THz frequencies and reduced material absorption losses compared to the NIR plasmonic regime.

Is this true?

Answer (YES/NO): YES